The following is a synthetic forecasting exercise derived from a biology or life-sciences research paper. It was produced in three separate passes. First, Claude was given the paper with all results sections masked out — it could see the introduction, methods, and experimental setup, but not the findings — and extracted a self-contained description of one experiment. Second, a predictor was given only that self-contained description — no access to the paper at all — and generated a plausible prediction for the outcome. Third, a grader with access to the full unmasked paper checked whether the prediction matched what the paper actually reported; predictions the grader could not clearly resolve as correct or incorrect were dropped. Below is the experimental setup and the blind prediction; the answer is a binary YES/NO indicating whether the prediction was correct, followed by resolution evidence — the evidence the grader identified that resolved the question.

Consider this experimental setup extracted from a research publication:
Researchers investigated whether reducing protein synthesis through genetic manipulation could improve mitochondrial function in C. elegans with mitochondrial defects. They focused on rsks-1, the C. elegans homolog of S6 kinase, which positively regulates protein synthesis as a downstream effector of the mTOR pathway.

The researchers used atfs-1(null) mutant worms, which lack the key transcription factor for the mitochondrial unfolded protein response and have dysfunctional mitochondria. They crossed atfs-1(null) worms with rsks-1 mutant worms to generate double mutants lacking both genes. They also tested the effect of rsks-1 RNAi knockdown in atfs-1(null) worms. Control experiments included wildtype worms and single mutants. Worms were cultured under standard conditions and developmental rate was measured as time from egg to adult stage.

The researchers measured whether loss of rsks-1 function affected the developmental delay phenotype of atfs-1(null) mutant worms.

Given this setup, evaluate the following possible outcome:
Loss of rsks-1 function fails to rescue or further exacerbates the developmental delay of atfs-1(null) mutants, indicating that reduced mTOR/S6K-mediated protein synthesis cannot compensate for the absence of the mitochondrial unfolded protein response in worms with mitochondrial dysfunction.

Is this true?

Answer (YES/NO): NO